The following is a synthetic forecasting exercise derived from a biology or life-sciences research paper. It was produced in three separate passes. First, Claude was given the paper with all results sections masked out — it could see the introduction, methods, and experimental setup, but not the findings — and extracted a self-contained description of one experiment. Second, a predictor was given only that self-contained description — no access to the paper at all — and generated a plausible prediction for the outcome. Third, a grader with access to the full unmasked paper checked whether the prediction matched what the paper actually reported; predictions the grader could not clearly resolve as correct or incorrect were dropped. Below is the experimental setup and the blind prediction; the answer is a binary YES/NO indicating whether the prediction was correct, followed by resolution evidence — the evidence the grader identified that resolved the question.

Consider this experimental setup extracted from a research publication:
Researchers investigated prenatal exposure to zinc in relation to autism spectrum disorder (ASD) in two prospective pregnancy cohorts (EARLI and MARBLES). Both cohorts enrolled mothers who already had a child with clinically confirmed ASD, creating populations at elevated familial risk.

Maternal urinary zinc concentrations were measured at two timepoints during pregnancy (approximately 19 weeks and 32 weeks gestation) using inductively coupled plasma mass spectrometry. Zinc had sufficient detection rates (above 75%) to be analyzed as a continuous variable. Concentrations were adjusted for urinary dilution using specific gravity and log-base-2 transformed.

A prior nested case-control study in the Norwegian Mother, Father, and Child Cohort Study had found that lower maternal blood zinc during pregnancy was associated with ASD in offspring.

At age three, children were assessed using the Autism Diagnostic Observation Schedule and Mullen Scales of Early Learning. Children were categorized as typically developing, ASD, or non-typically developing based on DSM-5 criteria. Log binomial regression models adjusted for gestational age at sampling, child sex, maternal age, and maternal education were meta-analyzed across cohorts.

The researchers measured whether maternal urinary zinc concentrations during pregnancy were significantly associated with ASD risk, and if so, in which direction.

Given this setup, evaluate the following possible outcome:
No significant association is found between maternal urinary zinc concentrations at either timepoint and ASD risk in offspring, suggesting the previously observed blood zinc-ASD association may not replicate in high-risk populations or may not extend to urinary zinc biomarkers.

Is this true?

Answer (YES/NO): YES